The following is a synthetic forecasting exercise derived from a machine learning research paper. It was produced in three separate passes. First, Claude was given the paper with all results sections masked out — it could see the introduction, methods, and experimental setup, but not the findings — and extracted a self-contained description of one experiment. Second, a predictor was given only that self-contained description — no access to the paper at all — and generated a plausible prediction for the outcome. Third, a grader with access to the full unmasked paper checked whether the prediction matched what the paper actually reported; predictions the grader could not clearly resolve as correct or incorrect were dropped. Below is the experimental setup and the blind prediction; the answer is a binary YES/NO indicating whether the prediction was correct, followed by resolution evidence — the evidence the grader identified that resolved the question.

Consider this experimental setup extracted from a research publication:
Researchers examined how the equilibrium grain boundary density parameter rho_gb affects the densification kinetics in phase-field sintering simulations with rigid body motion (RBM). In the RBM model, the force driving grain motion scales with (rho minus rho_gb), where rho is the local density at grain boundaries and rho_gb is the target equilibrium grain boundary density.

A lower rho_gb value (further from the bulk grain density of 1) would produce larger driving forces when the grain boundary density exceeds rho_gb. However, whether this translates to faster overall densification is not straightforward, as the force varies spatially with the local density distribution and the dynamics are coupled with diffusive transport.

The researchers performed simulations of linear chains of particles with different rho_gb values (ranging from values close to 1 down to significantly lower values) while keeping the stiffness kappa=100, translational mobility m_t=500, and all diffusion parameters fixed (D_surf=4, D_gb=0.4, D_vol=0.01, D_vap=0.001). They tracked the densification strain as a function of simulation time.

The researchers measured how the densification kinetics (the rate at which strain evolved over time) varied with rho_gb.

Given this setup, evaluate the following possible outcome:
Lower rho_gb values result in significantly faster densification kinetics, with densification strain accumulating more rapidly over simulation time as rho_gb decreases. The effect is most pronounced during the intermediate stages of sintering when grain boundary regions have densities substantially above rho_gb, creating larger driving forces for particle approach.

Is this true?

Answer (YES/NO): NO